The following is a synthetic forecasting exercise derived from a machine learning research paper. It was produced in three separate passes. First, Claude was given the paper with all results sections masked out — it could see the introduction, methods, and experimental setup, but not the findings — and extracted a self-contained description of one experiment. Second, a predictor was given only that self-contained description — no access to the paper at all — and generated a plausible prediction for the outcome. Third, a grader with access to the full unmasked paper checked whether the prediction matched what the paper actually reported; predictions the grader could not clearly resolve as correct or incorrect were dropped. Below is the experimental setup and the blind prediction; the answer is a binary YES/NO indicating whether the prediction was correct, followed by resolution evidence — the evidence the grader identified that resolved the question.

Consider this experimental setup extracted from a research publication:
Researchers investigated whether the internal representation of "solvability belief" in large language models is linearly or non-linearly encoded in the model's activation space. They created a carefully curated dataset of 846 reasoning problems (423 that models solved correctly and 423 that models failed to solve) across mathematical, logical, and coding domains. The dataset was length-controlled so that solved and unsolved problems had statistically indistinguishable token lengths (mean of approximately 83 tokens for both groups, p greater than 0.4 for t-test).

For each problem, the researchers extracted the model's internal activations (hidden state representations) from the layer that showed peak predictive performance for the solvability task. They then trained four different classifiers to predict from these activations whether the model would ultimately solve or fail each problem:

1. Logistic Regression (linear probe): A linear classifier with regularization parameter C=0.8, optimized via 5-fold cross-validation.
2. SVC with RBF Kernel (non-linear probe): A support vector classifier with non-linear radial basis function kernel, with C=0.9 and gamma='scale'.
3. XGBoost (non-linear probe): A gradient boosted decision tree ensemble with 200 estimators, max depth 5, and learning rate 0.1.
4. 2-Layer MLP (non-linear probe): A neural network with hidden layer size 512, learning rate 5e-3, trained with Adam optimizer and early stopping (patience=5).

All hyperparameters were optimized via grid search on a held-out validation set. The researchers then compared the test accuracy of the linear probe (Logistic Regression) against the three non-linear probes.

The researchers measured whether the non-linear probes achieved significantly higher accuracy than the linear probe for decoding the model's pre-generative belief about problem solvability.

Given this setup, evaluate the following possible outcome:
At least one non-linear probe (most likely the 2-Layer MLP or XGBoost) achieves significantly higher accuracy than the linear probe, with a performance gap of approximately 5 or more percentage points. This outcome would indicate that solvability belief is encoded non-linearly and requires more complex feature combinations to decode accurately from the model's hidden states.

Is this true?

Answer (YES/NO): NO